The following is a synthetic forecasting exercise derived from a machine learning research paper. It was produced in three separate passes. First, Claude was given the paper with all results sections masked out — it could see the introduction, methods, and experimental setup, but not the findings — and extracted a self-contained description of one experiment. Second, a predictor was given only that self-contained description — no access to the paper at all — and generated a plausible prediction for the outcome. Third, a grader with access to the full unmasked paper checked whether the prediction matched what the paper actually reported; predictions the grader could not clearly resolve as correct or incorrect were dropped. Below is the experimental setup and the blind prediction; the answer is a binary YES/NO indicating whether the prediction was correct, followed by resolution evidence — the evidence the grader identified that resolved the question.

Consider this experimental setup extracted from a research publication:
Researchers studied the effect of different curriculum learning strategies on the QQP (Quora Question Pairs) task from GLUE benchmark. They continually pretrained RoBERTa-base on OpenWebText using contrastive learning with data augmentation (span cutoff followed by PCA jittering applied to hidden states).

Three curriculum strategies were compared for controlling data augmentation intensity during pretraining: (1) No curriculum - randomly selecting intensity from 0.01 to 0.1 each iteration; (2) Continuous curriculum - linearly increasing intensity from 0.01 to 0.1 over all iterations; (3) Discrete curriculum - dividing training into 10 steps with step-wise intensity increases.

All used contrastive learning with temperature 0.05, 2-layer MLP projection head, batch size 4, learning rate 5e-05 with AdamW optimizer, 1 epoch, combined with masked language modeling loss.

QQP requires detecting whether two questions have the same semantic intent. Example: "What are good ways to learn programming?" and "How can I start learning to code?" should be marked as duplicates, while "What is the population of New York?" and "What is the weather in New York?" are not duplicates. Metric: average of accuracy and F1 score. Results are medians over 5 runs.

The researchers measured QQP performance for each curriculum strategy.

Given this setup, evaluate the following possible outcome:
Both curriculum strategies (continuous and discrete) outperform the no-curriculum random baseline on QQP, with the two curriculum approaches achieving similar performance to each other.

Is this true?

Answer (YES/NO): NO